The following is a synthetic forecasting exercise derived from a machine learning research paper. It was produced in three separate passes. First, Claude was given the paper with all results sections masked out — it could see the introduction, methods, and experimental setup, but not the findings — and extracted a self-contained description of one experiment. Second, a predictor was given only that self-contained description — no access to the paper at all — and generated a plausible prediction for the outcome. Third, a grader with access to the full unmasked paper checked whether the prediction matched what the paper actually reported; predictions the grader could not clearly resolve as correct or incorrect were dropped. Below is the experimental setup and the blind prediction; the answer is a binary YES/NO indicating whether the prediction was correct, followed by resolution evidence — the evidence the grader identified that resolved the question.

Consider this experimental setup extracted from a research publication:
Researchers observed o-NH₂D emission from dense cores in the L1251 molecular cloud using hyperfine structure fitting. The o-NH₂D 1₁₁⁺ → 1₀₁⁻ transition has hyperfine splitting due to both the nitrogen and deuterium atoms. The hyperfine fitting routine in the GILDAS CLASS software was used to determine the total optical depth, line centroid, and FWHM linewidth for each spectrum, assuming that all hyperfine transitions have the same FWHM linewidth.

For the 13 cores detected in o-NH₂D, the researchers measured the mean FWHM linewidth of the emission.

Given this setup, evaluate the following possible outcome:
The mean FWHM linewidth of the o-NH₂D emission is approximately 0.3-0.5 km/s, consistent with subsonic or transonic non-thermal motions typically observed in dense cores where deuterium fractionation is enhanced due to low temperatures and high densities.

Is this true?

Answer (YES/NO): YES